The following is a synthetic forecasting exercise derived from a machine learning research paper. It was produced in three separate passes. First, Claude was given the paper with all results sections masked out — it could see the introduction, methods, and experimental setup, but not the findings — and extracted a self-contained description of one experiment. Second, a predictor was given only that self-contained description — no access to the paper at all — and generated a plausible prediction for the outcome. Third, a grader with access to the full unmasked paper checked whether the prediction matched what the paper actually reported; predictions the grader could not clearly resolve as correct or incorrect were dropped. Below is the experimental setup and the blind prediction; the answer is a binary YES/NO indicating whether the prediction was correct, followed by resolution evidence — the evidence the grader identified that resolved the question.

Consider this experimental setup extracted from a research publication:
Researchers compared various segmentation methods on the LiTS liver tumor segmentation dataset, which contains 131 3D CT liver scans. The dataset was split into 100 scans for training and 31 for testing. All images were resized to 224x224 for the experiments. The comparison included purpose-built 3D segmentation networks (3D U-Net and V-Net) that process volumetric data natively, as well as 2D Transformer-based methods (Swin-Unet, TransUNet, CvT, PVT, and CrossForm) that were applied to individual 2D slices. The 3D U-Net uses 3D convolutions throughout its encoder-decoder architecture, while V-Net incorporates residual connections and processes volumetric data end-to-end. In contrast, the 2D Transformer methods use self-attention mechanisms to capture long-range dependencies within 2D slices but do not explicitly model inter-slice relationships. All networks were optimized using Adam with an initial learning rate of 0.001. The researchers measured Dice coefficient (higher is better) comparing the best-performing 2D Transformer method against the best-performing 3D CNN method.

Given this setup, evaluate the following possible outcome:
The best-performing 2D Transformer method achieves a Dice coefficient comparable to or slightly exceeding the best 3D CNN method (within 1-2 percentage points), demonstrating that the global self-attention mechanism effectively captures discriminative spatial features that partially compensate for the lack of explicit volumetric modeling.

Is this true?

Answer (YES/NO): YES